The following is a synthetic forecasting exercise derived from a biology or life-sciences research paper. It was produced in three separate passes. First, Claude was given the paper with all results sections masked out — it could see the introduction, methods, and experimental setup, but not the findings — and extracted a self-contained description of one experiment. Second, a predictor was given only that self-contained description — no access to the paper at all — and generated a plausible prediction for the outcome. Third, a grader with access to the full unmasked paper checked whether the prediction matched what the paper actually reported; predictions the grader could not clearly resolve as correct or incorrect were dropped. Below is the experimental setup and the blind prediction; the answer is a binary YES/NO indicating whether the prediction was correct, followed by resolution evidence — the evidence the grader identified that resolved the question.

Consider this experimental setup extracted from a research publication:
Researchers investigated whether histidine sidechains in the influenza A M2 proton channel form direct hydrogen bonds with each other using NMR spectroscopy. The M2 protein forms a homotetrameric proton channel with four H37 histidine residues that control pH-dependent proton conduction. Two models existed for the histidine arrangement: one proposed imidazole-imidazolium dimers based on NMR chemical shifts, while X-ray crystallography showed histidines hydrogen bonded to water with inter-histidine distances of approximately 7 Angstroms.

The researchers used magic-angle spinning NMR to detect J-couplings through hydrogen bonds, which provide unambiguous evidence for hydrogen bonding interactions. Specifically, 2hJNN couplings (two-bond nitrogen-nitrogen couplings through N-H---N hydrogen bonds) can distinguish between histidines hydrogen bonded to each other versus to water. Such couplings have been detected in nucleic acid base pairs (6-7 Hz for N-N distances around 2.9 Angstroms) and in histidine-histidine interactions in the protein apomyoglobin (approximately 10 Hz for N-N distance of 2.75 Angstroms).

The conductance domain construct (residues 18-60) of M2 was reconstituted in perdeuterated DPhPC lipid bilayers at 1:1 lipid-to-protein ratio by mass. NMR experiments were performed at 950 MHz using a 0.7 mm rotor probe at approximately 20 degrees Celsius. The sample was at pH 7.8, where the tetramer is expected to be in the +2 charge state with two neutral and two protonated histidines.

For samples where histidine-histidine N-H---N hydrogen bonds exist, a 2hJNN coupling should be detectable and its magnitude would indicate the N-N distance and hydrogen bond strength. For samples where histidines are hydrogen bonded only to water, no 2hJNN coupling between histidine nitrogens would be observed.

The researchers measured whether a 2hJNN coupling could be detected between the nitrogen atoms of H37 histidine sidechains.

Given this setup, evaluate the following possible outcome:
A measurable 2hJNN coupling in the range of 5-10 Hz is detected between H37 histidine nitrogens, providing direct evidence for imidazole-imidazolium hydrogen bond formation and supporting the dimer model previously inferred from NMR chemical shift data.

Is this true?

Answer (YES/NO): NO